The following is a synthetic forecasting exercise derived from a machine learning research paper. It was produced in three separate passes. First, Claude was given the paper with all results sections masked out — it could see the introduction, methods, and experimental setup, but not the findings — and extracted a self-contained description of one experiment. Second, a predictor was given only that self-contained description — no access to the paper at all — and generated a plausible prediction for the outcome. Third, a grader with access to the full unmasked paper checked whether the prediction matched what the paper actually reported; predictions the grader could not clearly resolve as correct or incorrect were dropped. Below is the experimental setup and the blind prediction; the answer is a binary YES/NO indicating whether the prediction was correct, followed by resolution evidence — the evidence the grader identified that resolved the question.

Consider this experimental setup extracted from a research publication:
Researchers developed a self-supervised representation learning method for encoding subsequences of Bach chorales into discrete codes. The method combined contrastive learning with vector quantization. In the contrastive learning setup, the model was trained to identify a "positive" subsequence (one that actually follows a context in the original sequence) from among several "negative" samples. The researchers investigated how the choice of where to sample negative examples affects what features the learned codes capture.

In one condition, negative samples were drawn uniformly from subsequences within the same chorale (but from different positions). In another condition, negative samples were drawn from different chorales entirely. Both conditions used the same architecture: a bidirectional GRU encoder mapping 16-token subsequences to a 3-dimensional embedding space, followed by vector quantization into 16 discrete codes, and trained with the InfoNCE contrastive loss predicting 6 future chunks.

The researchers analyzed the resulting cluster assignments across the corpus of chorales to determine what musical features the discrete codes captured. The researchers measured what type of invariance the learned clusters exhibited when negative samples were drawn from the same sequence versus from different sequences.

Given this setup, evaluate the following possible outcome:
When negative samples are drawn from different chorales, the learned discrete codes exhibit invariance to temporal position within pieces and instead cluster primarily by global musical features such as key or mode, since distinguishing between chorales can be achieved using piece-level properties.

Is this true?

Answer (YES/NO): YES